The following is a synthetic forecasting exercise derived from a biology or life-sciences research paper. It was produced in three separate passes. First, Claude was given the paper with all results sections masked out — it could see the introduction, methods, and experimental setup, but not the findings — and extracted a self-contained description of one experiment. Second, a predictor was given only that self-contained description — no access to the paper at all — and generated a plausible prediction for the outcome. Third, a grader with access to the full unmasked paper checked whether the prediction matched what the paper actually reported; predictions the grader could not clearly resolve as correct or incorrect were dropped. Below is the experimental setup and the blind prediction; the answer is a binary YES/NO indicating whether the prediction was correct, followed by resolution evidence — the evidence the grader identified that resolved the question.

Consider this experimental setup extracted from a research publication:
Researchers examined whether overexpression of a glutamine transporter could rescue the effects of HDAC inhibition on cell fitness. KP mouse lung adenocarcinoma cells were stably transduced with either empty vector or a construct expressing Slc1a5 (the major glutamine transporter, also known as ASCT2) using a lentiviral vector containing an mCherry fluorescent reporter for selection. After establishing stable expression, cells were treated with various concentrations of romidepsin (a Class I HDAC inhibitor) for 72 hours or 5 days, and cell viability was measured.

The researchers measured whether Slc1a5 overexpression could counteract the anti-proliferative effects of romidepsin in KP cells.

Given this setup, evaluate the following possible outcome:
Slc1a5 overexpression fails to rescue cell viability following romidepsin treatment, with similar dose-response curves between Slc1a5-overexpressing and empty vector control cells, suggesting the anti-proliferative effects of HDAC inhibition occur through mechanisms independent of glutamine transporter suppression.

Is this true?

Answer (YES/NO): NO